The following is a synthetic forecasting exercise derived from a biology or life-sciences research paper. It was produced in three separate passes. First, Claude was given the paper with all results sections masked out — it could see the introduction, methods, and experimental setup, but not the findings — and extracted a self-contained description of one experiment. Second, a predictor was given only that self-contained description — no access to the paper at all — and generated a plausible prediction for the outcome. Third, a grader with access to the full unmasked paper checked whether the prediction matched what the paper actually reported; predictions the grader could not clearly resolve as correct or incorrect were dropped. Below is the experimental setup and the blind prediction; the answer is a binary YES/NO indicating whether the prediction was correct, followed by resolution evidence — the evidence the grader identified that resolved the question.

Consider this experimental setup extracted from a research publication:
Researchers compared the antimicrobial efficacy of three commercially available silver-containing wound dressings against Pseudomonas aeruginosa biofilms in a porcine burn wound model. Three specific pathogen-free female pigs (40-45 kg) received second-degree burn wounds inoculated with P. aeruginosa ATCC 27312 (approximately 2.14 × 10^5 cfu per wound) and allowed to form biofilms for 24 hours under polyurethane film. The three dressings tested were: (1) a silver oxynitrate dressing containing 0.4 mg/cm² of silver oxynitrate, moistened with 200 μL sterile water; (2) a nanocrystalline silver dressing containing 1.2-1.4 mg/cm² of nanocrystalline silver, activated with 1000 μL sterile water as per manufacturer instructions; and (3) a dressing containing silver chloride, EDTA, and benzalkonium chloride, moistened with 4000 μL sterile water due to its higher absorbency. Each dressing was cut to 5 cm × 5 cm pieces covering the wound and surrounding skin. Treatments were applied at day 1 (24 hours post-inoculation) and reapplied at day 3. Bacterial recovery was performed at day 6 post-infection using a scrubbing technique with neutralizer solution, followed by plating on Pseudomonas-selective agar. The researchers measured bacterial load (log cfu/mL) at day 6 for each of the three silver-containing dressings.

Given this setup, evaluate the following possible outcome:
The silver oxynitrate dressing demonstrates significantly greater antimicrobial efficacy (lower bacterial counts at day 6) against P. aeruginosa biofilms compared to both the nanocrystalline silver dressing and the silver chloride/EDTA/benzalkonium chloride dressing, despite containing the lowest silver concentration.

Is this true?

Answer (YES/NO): NO